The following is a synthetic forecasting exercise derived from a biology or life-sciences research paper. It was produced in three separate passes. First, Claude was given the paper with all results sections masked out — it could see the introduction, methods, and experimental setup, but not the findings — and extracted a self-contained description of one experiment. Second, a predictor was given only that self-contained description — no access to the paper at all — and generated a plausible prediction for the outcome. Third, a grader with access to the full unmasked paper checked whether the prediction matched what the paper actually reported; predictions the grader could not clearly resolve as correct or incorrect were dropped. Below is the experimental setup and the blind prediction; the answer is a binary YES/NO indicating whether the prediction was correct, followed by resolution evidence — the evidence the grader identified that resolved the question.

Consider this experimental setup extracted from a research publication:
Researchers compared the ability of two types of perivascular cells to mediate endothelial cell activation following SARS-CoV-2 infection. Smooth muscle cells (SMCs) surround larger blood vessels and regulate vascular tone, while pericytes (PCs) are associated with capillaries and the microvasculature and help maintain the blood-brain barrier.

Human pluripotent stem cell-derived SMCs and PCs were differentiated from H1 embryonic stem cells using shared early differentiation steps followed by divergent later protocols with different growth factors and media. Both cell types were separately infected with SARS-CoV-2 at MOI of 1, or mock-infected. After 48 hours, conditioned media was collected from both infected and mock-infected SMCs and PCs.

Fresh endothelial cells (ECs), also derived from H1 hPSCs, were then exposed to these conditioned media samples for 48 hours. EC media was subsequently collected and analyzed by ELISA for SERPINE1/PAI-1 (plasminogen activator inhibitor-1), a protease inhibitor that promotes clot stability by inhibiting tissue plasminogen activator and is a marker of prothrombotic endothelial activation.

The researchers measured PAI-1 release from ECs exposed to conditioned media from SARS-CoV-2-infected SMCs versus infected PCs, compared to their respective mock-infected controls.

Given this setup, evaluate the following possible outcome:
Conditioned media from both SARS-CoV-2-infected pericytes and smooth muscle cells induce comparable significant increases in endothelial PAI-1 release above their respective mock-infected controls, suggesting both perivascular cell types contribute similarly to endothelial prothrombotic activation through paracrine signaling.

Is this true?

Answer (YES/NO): NO